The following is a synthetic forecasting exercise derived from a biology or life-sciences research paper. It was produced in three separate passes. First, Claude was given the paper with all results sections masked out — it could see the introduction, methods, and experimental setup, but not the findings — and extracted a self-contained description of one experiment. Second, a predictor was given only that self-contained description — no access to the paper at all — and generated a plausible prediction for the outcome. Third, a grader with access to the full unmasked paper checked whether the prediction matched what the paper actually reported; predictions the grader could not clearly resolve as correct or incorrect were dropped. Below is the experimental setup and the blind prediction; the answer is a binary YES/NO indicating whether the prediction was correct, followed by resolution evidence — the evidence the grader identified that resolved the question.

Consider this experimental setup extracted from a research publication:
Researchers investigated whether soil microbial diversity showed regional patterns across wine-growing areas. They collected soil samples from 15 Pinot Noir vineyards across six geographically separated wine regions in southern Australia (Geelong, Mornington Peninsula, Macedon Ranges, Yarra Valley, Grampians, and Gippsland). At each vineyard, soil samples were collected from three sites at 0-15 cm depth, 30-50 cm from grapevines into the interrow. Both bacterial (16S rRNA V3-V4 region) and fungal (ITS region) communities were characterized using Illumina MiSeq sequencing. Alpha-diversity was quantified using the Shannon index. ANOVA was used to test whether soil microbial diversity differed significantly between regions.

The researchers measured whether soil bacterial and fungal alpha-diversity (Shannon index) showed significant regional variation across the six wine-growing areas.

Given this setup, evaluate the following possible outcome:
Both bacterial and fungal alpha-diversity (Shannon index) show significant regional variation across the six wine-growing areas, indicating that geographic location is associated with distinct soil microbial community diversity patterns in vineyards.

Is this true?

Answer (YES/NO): YES